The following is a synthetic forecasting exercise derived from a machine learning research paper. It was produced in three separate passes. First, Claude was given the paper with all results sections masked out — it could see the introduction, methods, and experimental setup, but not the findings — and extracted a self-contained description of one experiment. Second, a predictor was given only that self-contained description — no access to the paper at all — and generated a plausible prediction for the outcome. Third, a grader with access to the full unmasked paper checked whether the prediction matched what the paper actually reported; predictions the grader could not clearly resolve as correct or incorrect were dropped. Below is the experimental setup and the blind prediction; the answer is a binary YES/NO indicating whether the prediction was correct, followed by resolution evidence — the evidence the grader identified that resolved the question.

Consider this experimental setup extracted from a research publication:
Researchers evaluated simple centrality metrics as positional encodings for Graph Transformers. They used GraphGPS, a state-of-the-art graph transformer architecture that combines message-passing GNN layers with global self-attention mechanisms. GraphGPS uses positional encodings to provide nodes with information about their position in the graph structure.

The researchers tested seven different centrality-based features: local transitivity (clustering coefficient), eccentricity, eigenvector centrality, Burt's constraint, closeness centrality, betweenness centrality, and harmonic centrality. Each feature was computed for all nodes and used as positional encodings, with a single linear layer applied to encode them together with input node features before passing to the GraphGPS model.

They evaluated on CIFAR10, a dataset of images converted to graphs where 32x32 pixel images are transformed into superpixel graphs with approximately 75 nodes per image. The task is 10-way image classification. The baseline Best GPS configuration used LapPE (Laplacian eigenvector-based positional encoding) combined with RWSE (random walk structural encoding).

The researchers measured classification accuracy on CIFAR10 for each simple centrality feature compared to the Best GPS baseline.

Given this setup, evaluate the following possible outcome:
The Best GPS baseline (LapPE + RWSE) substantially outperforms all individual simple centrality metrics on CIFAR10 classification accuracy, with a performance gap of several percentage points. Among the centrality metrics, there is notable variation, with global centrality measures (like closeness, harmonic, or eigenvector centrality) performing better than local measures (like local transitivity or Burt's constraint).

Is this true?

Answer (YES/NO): NO